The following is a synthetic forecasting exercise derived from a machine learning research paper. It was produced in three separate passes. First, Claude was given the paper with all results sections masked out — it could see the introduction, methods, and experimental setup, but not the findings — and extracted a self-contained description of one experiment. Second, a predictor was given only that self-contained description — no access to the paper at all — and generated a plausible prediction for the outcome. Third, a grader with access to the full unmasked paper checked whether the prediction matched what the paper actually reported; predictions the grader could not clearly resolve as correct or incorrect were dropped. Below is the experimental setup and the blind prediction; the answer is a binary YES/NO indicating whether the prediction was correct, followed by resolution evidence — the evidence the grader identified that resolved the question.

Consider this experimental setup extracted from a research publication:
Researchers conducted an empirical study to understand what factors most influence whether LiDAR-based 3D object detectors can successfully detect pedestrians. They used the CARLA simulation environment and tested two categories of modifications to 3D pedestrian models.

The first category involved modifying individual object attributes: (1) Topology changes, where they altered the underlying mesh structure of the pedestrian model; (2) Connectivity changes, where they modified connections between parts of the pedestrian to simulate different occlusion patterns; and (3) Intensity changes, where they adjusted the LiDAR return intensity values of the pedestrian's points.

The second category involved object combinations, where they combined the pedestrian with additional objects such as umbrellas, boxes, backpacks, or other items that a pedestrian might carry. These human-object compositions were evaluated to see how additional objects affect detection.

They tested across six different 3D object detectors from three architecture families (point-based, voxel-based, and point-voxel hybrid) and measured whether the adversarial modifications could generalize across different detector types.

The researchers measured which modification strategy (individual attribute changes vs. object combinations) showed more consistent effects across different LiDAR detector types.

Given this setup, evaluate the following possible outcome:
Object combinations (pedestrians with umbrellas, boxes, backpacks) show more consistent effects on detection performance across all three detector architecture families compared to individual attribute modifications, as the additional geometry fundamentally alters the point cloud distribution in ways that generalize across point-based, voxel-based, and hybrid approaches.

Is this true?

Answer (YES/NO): YES